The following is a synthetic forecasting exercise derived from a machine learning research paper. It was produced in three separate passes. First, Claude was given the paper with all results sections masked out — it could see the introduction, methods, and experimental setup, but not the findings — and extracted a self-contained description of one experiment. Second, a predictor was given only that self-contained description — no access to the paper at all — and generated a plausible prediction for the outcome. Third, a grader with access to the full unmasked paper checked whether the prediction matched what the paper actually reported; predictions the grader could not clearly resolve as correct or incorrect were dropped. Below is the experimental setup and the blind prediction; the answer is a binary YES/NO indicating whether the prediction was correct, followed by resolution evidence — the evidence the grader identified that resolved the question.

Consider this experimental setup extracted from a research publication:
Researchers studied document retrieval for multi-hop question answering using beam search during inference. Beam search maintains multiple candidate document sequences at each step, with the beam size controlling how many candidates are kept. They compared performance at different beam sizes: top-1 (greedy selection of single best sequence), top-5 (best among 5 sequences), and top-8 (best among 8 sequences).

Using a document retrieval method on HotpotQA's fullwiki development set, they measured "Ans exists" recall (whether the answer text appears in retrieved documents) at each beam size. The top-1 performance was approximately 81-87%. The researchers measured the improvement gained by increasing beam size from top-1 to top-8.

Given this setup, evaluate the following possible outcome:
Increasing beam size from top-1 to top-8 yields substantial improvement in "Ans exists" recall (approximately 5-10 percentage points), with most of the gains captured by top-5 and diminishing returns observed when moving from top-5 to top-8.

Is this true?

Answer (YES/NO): YES